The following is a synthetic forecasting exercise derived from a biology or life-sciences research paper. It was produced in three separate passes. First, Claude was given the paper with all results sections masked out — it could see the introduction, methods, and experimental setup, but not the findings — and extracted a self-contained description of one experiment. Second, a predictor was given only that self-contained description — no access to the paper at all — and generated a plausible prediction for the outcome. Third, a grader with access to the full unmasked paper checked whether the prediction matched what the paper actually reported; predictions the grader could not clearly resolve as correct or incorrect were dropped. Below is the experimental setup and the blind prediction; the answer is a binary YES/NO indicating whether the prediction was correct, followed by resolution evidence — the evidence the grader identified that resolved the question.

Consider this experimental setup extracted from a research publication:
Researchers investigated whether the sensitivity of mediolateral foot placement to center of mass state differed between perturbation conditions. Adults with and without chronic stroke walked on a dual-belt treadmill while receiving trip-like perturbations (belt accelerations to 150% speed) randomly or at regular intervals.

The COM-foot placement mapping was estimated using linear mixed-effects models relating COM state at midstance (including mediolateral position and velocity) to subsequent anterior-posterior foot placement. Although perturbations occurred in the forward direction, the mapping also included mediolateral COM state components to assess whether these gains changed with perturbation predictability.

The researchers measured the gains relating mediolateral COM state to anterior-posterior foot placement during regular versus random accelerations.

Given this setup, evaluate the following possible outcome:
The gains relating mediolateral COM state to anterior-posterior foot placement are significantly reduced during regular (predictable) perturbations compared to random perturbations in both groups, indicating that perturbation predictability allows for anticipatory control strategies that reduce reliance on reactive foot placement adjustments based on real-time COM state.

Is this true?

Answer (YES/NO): NO